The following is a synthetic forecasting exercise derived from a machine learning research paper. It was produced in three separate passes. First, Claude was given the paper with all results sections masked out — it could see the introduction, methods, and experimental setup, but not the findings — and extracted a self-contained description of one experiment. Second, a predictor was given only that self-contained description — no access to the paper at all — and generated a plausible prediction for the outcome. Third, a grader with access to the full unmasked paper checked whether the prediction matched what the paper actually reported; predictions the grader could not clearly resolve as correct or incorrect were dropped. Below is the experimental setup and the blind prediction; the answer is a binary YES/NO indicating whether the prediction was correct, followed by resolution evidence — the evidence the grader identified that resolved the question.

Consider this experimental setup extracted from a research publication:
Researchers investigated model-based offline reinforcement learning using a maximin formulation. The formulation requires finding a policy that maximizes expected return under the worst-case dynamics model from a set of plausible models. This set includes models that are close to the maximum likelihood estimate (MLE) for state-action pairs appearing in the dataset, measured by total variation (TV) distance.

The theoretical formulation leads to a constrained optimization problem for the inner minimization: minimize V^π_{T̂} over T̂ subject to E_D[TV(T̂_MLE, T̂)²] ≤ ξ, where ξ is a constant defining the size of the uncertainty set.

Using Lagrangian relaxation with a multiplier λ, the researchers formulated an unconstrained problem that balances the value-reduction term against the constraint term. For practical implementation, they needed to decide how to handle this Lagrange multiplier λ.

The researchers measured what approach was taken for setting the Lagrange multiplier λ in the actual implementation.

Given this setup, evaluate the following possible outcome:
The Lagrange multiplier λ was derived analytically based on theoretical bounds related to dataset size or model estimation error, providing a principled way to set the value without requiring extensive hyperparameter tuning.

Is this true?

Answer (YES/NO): NO